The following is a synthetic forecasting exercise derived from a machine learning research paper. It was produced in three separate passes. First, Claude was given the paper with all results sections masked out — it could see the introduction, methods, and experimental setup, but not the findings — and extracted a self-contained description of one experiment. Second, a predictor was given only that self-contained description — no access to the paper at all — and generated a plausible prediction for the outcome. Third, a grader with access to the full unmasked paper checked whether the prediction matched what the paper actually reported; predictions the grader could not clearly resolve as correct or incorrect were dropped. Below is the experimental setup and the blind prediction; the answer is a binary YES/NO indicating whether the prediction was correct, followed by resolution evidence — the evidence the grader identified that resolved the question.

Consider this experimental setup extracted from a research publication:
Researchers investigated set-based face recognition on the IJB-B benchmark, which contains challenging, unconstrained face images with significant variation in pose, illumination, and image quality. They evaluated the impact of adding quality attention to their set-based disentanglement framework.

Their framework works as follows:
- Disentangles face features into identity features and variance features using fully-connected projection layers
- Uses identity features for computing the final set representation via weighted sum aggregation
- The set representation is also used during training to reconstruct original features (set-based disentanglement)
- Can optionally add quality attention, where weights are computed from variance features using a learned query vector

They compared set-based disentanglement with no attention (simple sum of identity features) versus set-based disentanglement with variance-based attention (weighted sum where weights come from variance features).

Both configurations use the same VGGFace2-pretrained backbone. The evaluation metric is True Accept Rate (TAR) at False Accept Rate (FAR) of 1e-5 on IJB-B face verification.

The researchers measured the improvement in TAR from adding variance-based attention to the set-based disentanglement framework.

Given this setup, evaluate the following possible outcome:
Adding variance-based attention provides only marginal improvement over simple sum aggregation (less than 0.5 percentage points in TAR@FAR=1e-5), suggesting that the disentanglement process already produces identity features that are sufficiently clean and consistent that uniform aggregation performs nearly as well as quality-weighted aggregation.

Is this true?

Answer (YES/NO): NO